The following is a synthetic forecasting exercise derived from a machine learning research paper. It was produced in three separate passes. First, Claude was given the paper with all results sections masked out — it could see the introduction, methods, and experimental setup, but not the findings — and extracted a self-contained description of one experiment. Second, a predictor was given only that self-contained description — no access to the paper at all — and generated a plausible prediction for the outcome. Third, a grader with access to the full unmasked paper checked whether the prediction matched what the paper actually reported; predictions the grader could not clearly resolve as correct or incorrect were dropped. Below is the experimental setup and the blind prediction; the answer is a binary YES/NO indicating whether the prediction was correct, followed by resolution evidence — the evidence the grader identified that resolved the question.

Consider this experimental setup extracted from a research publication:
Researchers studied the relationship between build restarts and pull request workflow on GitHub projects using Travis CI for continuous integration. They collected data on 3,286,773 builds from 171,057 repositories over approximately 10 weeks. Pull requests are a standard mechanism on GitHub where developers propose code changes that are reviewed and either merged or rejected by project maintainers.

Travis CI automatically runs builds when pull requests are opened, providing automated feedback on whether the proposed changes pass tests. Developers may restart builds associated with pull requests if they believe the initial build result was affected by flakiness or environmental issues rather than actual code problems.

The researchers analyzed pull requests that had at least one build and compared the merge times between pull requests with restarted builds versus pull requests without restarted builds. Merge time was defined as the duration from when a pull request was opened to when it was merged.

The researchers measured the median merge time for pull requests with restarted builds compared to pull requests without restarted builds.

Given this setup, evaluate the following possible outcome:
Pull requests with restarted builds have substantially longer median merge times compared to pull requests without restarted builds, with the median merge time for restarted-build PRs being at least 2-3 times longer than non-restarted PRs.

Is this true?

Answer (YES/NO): YES